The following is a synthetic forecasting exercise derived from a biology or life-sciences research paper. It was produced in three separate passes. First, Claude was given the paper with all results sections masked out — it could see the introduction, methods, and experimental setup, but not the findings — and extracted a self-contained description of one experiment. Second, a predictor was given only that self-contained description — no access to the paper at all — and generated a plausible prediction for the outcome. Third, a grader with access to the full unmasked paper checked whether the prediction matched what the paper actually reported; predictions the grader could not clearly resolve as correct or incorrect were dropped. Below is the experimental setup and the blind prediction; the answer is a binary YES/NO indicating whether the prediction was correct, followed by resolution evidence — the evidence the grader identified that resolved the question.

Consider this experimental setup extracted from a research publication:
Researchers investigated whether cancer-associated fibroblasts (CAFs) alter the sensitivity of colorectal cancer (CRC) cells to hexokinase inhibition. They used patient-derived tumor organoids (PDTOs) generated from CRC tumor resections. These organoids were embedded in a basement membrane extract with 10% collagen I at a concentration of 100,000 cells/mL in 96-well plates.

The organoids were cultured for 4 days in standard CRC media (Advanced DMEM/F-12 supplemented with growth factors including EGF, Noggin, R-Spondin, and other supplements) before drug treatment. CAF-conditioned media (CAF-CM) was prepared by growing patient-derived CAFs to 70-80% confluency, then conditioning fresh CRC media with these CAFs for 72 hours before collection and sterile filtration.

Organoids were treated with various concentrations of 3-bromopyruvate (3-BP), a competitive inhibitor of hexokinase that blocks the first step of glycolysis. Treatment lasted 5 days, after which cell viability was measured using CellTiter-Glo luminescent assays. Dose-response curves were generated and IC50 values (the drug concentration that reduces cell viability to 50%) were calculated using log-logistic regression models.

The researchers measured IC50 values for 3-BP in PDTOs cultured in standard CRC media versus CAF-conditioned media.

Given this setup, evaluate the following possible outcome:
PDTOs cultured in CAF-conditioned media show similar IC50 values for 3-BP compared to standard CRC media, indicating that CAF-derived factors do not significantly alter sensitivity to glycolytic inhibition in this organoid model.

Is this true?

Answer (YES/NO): NO